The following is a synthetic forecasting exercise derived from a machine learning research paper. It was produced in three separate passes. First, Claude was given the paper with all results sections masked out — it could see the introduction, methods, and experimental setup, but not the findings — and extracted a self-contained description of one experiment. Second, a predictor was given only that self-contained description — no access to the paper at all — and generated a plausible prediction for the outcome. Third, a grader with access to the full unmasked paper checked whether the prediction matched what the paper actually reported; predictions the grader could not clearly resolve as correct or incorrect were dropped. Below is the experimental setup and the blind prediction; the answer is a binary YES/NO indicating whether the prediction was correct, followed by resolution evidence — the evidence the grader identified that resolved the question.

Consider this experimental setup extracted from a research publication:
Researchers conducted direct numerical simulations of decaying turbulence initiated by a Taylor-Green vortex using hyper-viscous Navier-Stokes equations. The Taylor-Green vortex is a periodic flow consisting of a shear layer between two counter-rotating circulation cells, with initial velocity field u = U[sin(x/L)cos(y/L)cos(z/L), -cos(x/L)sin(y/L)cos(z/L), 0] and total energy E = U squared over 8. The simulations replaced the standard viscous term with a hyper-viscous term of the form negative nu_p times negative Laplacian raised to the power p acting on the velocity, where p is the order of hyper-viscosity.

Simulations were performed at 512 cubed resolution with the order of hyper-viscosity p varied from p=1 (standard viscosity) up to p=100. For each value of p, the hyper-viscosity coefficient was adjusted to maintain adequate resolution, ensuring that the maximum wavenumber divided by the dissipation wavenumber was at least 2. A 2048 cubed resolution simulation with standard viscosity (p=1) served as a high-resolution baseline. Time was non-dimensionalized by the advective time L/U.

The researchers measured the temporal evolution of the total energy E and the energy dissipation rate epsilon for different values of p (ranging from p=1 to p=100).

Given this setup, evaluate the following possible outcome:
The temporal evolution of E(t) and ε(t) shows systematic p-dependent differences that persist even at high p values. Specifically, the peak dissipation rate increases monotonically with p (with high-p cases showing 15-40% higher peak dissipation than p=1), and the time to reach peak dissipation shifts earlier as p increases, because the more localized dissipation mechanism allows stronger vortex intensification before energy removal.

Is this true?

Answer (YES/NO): NO